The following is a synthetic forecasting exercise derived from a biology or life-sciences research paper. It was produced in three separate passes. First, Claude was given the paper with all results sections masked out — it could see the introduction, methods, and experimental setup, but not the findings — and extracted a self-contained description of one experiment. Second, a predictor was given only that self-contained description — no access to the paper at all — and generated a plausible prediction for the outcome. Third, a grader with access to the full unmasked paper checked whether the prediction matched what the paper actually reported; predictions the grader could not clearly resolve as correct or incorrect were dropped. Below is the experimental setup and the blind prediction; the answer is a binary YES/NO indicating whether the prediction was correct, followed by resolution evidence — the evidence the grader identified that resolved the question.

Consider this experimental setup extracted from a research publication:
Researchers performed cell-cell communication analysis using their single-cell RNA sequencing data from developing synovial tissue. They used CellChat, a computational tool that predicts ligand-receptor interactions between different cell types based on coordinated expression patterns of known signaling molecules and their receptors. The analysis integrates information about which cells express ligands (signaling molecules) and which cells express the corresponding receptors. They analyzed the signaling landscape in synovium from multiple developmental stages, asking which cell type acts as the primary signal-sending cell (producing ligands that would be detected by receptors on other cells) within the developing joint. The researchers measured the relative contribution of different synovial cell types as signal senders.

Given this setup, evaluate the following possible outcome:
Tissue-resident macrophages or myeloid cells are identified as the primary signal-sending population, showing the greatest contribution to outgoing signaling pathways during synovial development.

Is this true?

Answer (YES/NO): NO